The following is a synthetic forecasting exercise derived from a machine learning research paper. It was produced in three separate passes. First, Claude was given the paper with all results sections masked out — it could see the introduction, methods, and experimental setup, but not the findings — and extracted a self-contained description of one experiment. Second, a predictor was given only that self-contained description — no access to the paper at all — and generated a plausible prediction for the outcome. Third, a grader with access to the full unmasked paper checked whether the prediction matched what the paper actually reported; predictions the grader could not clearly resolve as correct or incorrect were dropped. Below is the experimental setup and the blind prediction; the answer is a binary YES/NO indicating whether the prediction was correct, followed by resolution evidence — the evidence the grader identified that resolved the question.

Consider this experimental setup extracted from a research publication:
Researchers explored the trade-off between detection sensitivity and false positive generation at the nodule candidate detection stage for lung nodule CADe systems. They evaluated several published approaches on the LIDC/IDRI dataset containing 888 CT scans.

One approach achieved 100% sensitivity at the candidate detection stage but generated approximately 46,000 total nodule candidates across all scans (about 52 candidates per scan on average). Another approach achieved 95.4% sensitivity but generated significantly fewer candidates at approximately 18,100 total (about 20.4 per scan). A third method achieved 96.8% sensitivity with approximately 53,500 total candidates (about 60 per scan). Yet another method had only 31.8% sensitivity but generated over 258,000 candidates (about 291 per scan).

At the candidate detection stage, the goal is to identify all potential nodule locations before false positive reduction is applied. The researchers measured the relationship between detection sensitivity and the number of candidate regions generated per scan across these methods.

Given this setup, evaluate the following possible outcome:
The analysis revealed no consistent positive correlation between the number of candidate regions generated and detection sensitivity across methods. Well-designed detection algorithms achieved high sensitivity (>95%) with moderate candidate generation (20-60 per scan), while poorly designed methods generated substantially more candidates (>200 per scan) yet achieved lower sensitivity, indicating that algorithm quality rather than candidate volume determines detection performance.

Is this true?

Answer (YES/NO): NO